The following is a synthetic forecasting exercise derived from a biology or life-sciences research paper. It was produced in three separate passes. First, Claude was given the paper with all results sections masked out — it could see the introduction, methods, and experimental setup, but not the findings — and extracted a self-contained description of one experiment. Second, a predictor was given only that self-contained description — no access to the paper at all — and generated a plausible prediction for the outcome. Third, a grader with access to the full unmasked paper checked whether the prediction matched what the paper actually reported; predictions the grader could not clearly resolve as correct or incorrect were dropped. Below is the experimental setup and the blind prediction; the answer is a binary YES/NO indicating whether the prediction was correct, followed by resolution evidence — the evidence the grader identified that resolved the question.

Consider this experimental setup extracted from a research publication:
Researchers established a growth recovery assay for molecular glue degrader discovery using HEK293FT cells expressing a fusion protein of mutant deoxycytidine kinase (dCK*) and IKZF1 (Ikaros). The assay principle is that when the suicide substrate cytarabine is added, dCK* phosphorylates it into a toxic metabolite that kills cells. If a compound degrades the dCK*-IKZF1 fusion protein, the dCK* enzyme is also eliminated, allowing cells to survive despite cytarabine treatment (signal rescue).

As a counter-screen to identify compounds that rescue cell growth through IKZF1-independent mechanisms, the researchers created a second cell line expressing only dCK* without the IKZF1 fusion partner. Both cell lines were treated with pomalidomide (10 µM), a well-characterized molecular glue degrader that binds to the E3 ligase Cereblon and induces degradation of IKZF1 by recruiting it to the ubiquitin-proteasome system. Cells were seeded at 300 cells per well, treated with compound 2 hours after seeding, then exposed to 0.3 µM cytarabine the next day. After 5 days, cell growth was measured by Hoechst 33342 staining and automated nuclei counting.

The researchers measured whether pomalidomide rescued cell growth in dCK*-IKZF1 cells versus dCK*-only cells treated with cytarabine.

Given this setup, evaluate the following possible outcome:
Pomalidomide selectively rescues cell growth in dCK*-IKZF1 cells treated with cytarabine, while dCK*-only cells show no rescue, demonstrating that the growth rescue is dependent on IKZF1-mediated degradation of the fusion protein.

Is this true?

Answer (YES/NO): YES